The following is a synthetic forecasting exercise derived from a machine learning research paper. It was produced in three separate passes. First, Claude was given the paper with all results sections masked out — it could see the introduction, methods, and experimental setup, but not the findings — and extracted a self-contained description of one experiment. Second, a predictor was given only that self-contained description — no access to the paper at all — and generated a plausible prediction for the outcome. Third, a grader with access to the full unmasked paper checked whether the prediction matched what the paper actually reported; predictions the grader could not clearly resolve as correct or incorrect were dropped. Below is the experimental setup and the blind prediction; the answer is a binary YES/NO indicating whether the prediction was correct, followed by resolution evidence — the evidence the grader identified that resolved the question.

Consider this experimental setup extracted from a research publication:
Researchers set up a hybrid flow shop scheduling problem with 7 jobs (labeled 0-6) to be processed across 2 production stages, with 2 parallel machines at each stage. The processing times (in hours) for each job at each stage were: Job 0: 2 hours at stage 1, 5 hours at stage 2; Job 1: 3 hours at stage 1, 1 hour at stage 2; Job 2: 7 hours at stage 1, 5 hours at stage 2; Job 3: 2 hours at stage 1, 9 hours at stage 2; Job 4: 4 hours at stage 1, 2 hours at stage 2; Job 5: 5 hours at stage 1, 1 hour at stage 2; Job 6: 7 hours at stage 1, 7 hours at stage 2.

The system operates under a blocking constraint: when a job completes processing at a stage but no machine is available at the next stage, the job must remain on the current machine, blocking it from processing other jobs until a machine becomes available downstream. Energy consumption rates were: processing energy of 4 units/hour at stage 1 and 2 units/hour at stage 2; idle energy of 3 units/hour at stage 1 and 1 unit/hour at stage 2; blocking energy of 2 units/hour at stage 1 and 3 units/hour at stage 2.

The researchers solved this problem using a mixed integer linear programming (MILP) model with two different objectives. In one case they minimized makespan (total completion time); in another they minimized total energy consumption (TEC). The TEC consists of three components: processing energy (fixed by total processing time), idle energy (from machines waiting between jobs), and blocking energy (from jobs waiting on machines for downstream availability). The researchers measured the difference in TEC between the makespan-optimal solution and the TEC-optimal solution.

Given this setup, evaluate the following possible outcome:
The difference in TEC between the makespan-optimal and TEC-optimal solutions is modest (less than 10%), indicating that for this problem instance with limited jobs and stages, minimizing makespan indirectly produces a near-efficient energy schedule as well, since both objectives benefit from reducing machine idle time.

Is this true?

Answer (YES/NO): YES